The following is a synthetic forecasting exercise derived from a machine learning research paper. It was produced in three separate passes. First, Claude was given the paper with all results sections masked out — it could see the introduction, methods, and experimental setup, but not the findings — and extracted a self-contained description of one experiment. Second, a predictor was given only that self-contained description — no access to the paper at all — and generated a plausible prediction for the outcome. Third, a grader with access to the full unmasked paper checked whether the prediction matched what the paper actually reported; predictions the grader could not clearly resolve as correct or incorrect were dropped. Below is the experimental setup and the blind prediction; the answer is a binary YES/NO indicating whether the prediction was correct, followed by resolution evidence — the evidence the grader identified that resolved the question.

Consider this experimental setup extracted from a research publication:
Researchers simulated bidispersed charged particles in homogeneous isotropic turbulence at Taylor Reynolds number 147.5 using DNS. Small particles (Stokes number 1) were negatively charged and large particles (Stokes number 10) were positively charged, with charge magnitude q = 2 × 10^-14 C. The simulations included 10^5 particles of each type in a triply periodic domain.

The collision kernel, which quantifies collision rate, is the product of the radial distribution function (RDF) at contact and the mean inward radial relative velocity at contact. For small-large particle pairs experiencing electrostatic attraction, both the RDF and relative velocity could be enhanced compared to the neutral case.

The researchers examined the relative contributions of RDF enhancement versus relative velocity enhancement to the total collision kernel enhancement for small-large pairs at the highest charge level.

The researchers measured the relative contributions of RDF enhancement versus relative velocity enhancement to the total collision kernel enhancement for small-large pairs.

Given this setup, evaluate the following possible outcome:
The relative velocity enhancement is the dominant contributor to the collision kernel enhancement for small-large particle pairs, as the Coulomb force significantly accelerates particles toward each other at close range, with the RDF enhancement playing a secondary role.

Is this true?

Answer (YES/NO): NO